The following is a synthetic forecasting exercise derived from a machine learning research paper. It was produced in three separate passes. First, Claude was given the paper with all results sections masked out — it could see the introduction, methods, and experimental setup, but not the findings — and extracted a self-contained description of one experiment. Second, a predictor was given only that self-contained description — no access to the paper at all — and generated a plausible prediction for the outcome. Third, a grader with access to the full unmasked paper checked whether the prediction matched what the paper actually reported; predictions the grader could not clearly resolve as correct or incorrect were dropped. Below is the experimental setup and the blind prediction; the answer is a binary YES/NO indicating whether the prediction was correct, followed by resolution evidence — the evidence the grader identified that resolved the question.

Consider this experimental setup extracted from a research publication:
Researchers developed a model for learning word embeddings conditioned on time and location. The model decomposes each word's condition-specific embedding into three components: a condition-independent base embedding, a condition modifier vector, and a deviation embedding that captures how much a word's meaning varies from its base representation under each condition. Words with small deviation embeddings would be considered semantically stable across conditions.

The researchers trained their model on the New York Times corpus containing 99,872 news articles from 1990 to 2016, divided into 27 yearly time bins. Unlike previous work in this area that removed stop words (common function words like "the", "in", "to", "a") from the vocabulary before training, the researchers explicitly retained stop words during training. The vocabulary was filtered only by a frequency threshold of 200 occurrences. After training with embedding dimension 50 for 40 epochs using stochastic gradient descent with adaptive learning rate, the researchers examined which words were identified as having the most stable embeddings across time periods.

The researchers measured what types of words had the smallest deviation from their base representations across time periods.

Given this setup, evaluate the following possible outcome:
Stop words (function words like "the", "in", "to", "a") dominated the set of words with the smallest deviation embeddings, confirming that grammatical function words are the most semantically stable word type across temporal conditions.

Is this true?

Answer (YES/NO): YES